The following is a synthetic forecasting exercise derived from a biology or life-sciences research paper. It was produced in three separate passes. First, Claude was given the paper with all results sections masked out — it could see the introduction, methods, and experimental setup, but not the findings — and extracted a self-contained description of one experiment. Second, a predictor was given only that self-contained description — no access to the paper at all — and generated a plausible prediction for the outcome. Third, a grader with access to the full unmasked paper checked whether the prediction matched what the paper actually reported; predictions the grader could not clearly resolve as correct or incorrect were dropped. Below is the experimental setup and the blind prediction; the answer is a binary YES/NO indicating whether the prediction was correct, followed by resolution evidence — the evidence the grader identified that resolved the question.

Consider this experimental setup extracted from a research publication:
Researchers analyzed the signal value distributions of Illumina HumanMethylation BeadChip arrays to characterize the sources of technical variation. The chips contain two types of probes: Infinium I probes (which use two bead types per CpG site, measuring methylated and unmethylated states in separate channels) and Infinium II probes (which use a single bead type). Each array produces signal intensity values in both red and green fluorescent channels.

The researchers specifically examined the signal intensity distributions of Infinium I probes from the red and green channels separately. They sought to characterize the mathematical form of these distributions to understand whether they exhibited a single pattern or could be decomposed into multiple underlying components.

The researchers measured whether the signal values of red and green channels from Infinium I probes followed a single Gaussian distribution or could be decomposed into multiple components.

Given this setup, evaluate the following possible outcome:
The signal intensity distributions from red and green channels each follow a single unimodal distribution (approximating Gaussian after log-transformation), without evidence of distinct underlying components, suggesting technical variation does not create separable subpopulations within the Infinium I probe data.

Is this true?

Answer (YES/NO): NO